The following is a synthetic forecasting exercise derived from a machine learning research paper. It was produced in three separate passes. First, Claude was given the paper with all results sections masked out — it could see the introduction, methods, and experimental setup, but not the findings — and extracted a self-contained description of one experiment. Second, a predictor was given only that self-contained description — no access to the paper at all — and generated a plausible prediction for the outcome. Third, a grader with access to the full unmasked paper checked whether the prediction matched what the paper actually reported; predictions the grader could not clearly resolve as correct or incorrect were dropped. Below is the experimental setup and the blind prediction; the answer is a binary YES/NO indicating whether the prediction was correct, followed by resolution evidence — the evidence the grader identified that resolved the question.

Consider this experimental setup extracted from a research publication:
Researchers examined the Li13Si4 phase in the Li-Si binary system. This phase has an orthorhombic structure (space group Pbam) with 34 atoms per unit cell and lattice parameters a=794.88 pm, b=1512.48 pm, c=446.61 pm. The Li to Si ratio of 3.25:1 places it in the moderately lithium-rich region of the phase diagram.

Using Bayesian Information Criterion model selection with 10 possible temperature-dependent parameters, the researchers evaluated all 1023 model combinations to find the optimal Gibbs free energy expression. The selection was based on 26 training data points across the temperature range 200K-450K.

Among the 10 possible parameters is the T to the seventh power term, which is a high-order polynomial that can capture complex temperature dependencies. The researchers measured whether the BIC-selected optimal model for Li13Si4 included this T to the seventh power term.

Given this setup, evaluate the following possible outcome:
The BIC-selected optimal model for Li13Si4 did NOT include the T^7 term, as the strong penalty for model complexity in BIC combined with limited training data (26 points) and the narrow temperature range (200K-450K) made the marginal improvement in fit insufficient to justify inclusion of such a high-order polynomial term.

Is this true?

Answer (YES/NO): NO